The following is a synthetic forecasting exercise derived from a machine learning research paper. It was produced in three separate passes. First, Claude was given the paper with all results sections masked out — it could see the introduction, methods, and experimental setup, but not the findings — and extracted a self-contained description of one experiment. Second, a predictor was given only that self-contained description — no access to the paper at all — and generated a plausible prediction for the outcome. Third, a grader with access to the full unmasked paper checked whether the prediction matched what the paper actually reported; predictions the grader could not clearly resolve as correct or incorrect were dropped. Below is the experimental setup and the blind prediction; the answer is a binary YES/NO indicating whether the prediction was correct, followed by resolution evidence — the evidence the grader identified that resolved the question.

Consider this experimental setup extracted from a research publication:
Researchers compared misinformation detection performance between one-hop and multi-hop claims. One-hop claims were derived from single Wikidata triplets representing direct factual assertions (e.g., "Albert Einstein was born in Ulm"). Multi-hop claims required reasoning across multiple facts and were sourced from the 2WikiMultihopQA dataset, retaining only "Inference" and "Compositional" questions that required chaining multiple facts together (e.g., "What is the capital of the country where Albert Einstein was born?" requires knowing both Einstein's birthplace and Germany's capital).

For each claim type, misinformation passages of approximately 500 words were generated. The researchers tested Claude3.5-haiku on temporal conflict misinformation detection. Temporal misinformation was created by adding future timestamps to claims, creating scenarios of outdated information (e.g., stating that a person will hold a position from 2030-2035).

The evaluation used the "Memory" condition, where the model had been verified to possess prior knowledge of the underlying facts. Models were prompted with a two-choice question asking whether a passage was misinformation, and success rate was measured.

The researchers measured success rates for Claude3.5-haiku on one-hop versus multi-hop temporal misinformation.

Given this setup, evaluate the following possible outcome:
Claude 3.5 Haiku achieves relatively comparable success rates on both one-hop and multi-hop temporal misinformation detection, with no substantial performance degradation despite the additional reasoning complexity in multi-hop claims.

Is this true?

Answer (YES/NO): YES